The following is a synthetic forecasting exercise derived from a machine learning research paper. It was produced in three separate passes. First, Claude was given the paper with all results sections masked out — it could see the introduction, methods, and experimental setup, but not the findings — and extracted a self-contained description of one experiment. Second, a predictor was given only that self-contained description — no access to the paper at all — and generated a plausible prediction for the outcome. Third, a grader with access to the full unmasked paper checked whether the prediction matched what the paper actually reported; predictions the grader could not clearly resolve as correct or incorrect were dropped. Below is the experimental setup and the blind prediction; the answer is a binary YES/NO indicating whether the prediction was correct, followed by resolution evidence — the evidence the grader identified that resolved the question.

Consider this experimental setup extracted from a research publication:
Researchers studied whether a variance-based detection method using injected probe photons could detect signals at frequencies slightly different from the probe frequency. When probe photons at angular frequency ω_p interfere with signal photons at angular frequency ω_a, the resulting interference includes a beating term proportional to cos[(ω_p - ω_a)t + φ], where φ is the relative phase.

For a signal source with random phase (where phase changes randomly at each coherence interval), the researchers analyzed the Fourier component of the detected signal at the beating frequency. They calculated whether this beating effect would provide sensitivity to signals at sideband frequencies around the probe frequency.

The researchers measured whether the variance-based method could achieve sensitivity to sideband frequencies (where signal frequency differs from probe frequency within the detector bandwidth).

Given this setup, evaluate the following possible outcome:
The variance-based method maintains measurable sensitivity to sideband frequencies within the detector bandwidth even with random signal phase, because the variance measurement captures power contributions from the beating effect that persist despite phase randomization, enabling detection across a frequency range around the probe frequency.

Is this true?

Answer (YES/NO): YES